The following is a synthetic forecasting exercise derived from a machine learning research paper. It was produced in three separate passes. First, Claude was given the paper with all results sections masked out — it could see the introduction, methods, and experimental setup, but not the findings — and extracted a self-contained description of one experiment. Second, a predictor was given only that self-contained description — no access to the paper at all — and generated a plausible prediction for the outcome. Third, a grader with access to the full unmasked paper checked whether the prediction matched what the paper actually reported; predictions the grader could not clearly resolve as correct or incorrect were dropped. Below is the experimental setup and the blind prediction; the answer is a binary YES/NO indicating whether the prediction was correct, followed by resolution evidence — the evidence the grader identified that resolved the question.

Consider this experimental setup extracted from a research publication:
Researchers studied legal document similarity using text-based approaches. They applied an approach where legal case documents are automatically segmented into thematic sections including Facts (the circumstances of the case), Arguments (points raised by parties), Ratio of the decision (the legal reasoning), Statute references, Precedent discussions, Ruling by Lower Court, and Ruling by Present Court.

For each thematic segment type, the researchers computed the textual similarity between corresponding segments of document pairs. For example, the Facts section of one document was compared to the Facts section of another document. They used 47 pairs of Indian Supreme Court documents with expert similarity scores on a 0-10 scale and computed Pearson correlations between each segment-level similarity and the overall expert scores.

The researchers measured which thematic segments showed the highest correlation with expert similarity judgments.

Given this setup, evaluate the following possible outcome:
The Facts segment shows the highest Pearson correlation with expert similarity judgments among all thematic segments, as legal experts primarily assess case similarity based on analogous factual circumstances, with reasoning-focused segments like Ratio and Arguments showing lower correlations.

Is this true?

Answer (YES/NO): NO